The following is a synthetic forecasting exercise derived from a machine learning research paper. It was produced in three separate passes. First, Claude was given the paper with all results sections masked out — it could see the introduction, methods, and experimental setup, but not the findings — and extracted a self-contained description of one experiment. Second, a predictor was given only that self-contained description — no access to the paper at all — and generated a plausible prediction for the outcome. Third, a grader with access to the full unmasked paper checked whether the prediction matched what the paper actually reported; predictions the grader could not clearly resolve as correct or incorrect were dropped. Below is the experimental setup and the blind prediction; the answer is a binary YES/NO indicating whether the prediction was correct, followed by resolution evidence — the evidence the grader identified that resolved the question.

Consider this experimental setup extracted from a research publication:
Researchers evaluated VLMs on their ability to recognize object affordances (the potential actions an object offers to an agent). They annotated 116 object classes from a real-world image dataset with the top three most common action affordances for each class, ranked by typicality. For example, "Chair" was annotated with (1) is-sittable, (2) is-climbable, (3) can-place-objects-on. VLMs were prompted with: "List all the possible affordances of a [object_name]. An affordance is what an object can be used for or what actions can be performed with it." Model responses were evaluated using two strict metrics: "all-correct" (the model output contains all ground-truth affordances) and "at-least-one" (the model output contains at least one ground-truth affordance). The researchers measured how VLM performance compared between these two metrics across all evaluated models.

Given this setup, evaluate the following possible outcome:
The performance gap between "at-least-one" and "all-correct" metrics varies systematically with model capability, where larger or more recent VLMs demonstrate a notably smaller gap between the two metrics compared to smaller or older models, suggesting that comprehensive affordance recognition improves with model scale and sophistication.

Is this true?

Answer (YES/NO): NO